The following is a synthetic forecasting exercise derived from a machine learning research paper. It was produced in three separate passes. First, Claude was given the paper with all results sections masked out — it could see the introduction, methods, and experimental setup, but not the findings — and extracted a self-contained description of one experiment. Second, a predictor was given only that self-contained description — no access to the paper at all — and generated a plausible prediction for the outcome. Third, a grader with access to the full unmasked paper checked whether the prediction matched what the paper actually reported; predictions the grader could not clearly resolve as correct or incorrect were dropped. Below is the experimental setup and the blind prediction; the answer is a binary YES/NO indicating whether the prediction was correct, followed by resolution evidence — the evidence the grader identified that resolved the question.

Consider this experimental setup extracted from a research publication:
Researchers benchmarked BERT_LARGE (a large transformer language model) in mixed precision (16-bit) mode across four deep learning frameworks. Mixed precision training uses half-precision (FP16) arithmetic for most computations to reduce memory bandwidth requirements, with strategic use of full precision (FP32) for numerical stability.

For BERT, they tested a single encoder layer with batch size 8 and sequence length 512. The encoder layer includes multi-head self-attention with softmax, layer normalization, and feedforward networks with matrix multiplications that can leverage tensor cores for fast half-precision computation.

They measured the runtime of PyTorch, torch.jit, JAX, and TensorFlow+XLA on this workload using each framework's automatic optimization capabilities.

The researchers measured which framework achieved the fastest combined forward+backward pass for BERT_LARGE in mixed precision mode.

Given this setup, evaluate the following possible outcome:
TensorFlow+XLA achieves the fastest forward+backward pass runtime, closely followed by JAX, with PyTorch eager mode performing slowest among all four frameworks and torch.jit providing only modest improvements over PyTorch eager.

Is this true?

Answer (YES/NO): NO